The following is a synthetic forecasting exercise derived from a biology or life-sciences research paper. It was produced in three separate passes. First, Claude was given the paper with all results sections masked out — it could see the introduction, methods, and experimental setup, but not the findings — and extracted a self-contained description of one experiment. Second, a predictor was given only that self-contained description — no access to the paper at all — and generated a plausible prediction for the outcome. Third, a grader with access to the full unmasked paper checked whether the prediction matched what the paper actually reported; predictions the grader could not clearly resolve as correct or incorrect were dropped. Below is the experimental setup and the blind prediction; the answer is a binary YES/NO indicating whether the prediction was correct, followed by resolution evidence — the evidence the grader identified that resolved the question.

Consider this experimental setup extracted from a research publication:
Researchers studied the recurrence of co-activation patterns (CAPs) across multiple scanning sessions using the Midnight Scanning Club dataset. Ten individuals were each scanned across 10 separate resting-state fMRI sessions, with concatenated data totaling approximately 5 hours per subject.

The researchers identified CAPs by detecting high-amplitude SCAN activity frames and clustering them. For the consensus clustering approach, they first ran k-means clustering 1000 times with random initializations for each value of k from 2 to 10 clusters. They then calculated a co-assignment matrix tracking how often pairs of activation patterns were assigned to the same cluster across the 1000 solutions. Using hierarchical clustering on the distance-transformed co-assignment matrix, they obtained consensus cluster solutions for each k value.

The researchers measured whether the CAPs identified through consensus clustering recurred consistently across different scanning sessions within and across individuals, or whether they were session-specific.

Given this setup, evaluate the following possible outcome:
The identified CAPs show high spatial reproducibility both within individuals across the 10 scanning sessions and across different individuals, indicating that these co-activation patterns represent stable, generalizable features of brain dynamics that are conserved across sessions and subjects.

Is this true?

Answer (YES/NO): NO